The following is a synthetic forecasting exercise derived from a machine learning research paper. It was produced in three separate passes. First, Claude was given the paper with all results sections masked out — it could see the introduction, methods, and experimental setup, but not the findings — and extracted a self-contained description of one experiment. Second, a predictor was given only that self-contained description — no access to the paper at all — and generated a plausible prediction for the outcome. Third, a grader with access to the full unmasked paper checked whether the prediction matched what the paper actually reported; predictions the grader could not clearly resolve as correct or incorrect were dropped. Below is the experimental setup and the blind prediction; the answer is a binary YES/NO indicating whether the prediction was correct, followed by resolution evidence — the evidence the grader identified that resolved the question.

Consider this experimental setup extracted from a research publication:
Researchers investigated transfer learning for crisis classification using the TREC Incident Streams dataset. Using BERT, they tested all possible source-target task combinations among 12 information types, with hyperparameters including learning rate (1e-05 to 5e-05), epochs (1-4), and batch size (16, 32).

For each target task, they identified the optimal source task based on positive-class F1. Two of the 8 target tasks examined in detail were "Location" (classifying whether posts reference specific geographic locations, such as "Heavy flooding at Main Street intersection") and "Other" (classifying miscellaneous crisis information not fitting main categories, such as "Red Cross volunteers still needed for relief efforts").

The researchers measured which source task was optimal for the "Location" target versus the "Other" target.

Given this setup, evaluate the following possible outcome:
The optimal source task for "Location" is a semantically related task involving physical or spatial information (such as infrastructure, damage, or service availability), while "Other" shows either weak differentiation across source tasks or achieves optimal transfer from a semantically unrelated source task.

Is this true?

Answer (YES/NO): NO